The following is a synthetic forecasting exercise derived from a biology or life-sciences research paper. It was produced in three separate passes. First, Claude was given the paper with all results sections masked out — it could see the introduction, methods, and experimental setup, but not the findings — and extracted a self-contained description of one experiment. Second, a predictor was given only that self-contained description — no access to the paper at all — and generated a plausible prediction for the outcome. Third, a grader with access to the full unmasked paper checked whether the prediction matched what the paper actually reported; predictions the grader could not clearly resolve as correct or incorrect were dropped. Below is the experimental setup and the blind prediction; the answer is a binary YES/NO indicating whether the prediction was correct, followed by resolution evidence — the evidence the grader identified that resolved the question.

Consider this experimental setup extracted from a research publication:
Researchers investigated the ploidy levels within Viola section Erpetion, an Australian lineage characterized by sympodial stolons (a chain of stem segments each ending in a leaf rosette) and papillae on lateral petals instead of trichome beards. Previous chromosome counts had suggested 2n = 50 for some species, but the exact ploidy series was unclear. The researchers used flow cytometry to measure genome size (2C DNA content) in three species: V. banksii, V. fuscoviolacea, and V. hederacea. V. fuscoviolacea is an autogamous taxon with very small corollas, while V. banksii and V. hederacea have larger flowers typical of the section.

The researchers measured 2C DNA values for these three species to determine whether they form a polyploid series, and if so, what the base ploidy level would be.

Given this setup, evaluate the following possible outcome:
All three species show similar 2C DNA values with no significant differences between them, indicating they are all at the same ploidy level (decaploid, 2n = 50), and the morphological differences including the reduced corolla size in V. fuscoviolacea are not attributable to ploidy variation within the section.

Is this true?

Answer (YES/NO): NO